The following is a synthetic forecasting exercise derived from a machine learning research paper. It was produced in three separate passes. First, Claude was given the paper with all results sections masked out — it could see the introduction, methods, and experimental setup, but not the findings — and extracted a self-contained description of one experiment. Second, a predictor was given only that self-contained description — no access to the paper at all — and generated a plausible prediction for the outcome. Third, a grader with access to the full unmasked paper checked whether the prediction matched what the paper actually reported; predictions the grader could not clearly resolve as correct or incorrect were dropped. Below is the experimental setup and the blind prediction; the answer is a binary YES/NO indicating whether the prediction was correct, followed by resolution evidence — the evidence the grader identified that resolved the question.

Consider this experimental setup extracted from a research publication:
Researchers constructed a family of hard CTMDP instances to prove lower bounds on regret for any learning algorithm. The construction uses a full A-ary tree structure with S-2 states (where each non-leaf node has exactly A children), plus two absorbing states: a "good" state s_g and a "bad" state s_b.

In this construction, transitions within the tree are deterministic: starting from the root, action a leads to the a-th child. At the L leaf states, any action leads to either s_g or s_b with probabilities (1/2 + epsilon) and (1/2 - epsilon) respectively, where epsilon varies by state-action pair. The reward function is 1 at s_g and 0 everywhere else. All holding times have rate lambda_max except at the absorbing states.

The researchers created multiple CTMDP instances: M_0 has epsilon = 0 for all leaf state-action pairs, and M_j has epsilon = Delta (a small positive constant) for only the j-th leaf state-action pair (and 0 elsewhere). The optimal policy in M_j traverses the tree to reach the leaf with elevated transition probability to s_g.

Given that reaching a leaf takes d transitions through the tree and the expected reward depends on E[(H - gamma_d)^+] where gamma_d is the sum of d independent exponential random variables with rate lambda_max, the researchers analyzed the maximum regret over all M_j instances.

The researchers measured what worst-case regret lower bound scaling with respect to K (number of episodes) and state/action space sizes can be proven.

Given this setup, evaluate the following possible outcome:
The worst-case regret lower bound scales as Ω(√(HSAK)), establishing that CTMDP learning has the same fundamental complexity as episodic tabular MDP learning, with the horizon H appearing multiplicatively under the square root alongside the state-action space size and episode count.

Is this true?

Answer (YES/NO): NO